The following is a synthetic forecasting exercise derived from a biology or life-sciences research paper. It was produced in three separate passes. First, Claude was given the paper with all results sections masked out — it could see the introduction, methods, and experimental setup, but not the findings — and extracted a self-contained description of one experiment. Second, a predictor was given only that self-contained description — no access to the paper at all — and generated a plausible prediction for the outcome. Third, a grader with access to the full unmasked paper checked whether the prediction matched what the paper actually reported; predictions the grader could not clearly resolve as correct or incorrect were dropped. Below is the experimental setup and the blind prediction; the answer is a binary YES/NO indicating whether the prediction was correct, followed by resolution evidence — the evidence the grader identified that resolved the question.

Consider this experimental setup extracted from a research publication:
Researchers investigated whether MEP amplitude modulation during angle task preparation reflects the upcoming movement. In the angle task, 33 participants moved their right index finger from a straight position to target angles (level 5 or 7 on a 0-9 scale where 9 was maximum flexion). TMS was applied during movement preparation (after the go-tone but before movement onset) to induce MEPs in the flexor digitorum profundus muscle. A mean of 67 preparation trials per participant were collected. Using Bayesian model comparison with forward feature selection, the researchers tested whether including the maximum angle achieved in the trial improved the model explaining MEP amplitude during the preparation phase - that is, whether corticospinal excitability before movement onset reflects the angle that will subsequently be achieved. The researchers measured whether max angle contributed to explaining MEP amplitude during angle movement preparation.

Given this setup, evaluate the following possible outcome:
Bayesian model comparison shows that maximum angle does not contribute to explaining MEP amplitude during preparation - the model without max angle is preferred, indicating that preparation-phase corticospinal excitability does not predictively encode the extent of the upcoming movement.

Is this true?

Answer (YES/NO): YES